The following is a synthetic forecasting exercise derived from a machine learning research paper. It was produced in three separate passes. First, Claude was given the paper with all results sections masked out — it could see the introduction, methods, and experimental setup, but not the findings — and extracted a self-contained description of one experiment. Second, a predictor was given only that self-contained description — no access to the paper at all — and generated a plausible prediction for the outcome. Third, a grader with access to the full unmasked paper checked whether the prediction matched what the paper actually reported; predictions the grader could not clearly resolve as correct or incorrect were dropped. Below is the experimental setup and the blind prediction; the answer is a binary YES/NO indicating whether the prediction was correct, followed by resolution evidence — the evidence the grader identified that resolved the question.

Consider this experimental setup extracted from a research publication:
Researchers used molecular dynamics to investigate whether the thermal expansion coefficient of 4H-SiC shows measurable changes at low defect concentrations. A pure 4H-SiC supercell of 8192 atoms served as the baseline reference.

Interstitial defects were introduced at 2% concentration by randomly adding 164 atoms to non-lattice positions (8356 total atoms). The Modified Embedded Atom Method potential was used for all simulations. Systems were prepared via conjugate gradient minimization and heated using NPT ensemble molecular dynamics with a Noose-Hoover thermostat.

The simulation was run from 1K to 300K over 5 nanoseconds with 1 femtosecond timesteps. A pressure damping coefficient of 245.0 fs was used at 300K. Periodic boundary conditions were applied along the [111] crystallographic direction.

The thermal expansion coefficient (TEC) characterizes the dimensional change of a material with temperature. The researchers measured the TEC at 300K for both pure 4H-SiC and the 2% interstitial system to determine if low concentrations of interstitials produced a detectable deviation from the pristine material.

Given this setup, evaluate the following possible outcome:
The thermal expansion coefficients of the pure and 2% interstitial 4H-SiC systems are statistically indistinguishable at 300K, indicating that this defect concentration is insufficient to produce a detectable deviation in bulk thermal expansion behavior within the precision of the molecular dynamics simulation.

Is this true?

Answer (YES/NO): NO